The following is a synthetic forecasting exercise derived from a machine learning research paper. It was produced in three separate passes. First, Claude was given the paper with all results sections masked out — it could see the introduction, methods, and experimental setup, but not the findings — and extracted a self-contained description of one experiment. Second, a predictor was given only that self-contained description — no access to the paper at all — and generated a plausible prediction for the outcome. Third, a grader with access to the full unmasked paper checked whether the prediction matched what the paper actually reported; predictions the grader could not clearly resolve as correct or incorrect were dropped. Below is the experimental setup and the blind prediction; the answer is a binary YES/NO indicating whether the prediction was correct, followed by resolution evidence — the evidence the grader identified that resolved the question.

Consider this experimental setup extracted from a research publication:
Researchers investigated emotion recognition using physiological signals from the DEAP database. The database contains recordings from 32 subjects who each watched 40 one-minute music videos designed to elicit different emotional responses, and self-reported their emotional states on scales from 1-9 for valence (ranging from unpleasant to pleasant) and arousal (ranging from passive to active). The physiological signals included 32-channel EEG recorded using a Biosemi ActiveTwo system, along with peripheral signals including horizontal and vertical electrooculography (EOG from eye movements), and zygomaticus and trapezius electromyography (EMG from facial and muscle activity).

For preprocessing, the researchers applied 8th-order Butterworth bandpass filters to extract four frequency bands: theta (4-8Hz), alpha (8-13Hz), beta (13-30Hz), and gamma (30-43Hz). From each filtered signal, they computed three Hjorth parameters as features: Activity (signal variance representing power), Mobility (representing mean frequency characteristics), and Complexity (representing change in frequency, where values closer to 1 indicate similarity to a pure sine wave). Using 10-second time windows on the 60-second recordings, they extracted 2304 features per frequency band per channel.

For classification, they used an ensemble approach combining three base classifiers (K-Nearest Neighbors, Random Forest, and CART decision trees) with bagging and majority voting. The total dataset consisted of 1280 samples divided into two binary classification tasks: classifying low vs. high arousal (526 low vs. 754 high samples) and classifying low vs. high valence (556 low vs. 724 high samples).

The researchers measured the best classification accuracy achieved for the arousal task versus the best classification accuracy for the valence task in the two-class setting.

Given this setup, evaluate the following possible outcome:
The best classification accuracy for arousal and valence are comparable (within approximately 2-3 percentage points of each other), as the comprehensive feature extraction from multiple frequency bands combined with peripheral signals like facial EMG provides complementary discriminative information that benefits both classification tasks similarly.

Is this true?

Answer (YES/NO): YES